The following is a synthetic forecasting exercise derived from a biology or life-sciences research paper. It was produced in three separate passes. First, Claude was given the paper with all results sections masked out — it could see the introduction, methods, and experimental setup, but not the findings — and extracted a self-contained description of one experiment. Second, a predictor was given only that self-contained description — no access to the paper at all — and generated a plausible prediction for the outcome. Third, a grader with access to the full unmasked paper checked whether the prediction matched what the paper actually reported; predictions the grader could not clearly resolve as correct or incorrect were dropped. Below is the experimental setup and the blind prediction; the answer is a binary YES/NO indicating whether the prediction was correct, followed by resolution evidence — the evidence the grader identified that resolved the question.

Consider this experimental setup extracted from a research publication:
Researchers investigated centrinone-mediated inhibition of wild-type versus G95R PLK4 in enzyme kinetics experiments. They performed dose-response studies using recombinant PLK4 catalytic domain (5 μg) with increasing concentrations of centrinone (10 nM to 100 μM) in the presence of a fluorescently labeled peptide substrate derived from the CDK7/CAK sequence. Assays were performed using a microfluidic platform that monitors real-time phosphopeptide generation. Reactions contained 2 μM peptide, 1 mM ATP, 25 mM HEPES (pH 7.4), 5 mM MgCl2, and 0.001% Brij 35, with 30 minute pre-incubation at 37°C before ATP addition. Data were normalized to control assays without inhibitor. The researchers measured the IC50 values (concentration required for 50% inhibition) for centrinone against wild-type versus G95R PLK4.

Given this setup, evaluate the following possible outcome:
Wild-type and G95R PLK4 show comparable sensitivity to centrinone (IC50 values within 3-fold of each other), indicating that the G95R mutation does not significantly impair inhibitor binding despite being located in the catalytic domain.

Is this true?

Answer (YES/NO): NO